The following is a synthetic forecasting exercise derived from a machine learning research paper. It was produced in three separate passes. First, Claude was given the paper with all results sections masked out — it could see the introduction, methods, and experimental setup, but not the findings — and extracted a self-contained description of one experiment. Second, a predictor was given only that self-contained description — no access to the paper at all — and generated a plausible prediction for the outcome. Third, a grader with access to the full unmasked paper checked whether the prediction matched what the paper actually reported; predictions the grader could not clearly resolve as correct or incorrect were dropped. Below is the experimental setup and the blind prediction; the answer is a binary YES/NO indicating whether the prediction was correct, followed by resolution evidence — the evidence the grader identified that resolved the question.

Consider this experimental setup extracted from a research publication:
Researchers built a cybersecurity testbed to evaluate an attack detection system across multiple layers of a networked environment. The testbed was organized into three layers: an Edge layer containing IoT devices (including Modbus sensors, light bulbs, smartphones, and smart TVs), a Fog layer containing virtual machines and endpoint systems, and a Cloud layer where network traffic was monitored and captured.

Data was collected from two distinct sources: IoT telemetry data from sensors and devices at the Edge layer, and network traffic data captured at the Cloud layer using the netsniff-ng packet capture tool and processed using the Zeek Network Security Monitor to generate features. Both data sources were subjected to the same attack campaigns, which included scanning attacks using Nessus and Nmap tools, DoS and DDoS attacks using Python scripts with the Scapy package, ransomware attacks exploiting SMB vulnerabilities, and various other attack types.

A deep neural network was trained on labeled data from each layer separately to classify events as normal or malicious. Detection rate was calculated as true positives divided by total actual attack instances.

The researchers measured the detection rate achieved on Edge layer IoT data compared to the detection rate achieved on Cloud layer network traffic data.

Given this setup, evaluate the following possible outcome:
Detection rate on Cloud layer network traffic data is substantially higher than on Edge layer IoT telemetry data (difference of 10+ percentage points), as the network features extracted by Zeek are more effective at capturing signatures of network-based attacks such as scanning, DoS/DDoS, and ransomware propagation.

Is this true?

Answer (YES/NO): NO